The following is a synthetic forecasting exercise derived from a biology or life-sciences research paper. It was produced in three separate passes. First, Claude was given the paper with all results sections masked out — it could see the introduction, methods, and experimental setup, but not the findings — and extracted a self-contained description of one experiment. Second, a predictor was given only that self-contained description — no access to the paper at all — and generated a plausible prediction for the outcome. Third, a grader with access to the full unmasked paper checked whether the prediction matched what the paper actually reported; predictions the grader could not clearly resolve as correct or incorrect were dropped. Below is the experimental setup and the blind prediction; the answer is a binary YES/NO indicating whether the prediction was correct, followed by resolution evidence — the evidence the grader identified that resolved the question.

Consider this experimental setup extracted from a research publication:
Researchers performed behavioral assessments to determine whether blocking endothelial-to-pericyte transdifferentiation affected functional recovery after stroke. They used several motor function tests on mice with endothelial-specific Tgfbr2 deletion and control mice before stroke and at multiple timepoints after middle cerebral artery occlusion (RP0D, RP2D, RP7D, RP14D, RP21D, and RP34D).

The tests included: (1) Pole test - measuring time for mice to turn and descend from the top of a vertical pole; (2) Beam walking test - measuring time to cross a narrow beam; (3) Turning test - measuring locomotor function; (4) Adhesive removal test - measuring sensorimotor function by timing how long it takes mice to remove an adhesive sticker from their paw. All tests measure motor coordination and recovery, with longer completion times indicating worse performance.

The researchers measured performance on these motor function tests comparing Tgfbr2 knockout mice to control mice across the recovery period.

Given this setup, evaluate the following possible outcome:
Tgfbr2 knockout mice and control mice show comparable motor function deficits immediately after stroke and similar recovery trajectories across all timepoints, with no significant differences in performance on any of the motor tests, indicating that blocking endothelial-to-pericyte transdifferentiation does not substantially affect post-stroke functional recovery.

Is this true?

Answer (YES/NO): NO